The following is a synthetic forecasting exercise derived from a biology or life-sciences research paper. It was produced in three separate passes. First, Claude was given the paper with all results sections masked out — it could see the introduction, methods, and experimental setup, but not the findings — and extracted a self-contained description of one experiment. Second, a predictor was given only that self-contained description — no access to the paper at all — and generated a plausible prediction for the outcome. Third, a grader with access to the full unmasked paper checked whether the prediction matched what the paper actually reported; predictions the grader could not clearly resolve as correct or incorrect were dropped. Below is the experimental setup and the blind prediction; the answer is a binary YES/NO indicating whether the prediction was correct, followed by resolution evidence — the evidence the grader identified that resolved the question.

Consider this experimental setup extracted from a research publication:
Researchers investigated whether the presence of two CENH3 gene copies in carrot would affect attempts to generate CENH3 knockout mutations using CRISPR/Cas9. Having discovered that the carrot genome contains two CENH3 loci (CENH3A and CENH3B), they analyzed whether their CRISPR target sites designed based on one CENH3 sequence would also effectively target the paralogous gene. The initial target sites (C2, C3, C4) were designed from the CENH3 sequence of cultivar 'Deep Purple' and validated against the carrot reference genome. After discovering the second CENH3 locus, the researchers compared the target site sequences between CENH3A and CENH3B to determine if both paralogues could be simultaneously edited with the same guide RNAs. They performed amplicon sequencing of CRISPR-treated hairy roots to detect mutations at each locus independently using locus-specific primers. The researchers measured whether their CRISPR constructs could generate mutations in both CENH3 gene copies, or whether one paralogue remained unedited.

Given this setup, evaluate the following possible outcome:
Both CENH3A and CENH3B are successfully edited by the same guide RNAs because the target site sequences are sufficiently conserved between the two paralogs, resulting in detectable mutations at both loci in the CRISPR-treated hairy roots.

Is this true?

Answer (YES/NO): YES